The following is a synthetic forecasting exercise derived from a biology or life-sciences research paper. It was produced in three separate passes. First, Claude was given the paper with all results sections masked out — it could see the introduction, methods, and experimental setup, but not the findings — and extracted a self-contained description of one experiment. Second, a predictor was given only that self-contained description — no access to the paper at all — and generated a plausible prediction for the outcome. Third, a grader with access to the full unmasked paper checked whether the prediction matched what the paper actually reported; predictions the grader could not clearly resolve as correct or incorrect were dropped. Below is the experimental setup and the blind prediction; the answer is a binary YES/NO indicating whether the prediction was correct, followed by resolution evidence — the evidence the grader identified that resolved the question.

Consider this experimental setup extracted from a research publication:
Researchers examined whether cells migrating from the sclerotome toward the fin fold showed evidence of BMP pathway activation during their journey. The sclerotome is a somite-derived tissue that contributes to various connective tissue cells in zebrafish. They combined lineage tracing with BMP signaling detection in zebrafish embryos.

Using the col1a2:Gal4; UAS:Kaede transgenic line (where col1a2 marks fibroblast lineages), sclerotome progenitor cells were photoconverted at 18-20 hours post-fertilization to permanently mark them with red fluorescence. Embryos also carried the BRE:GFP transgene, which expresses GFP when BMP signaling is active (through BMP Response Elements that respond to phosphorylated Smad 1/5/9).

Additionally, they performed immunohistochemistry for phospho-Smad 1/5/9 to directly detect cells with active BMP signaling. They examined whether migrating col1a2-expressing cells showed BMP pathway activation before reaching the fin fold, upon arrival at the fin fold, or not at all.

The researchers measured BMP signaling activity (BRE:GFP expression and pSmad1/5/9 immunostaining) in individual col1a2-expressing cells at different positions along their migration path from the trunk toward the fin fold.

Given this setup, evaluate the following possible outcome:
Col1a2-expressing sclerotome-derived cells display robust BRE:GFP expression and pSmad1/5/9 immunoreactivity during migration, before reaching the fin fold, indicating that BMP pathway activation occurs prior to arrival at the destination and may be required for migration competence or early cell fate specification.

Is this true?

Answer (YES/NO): NO